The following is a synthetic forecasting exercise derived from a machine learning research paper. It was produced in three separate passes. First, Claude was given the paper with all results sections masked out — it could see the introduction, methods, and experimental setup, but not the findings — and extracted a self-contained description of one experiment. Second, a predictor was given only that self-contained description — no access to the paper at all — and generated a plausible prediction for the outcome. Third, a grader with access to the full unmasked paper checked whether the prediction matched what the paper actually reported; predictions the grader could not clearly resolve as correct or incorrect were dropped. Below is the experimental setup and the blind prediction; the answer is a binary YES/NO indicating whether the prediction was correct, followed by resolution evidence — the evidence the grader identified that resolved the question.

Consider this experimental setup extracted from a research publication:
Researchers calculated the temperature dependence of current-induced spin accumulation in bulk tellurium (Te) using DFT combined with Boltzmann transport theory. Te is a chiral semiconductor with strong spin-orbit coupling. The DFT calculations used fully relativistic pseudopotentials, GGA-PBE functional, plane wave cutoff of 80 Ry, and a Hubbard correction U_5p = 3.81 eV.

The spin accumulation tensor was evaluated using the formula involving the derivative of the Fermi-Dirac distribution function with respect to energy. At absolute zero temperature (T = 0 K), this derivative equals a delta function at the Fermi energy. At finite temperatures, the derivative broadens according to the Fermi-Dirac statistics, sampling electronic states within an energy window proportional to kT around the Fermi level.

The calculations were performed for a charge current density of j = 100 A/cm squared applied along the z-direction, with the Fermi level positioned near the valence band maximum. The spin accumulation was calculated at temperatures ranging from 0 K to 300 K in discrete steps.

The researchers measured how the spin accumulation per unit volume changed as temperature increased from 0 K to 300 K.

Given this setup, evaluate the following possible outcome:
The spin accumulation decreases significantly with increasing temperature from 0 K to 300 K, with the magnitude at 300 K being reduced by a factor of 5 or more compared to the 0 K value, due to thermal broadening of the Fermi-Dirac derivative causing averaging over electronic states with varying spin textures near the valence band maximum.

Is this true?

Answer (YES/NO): NO